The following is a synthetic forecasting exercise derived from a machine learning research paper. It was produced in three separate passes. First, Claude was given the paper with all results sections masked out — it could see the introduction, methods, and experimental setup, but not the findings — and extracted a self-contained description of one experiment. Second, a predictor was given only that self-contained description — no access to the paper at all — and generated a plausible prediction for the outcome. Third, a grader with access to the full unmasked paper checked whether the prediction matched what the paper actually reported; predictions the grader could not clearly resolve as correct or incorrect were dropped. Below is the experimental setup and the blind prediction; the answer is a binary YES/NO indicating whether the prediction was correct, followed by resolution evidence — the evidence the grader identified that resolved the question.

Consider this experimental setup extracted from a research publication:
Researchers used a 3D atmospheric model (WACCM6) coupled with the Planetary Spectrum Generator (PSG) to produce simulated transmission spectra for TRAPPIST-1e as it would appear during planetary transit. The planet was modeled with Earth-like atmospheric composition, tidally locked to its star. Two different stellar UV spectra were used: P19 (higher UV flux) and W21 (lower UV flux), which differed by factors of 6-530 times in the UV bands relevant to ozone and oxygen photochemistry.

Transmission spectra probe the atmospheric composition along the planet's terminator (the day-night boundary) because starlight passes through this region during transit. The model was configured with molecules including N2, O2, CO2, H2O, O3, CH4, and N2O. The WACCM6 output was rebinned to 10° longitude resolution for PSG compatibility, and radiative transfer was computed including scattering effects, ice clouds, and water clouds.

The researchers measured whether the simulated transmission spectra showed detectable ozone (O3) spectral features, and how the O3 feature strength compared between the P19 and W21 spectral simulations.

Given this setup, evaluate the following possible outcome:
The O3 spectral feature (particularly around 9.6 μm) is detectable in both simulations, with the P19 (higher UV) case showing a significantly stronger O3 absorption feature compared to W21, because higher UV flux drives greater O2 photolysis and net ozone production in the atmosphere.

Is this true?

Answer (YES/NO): YES